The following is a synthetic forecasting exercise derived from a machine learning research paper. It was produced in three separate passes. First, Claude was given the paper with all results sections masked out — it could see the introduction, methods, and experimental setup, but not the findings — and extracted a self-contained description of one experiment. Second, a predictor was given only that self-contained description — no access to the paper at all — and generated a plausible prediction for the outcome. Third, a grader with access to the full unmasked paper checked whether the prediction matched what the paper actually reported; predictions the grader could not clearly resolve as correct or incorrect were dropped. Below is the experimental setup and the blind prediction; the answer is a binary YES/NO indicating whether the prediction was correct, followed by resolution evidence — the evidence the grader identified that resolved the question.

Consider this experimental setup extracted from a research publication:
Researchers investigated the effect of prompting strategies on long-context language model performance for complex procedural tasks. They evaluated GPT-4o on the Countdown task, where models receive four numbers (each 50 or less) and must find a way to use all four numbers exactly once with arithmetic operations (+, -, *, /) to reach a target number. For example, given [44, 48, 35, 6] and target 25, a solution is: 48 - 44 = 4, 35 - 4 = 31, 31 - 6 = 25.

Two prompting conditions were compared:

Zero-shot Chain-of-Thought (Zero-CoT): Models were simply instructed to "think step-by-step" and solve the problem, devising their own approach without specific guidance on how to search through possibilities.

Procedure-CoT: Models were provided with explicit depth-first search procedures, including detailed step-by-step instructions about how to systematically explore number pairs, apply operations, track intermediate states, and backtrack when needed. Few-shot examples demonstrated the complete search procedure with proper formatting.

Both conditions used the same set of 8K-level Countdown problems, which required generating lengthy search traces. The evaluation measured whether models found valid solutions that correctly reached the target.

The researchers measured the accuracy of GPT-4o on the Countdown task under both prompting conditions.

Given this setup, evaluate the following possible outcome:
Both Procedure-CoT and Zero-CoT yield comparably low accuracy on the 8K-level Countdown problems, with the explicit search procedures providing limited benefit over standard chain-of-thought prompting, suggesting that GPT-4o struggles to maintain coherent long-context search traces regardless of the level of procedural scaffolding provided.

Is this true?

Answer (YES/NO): NO